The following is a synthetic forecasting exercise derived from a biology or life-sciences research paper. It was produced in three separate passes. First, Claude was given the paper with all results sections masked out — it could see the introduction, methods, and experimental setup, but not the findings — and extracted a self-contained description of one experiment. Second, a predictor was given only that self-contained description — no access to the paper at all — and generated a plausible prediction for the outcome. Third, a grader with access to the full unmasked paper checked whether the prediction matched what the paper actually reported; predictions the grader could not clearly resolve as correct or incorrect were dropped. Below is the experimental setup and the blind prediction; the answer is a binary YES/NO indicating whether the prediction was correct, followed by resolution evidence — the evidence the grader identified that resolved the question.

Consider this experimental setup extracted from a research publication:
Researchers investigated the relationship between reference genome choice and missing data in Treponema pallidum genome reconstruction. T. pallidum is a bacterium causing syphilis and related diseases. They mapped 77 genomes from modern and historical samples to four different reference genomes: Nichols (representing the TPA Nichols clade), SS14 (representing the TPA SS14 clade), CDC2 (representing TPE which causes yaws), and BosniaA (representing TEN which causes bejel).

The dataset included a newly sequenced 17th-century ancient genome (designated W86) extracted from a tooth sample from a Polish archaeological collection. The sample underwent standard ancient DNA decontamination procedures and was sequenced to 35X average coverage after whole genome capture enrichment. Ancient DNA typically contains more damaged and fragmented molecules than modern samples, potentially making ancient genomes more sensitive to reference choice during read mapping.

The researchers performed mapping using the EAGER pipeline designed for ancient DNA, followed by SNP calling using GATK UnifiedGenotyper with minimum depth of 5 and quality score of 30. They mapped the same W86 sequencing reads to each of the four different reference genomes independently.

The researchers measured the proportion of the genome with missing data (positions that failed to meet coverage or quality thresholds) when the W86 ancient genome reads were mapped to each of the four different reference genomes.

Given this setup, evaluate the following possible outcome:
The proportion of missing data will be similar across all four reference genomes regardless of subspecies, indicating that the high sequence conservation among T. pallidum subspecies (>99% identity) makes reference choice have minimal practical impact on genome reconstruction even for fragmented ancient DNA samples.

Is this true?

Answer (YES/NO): NO